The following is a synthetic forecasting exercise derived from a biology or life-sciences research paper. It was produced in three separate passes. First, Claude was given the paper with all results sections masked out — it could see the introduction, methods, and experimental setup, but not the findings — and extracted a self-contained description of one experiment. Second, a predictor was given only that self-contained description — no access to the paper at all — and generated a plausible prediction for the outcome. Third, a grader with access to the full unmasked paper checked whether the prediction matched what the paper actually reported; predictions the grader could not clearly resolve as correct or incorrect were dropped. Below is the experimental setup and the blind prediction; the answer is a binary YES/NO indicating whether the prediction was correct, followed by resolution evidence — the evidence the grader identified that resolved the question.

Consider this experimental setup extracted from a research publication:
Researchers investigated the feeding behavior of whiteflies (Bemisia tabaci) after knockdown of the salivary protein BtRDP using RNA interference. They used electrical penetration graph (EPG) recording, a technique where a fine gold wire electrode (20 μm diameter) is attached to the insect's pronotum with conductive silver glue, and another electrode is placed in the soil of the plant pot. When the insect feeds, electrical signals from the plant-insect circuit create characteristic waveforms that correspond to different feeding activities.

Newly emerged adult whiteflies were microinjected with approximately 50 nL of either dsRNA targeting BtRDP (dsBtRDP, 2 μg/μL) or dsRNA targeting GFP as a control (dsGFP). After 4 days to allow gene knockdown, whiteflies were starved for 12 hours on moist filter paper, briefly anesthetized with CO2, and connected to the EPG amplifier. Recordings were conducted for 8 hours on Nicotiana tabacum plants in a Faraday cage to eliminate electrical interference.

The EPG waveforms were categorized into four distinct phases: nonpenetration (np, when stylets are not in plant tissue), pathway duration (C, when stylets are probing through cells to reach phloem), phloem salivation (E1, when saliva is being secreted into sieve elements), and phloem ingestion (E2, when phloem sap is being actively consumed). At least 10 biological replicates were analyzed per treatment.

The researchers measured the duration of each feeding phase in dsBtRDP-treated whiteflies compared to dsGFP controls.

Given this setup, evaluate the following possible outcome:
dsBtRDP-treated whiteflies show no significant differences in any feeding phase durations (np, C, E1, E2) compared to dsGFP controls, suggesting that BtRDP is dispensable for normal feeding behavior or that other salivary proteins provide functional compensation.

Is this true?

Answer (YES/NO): NO